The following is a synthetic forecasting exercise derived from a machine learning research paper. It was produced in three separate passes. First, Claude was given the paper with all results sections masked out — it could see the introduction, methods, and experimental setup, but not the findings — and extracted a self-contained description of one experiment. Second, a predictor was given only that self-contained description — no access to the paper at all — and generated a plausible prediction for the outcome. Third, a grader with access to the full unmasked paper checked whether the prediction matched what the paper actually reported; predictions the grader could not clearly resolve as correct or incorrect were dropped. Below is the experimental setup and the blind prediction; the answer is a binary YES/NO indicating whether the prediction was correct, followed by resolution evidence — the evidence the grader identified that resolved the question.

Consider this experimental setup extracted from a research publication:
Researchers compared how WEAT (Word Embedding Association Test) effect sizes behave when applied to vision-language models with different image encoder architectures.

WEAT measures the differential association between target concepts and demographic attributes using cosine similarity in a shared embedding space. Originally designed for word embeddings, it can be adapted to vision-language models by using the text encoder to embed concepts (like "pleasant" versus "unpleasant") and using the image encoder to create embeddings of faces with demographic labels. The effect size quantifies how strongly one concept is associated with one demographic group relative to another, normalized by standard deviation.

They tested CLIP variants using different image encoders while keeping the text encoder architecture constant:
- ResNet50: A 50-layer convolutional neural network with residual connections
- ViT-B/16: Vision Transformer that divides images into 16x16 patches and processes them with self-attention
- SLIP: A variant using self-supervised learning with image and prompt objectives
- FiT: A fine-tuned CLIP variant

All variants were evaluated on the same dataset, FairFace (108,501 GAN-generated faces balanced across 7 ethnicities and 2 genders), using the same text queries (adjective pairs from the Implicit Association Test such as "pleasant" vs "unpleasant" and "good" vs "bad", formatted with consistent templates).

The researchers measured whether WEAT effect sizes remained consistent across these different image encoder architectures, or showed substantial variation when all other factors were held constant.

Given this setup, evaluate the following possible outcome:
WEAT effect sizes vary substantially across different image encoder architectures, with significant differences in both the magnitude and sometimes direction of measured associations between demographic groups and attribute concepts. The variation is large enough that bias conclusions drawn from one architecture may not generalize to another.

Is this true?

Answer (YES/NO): YES